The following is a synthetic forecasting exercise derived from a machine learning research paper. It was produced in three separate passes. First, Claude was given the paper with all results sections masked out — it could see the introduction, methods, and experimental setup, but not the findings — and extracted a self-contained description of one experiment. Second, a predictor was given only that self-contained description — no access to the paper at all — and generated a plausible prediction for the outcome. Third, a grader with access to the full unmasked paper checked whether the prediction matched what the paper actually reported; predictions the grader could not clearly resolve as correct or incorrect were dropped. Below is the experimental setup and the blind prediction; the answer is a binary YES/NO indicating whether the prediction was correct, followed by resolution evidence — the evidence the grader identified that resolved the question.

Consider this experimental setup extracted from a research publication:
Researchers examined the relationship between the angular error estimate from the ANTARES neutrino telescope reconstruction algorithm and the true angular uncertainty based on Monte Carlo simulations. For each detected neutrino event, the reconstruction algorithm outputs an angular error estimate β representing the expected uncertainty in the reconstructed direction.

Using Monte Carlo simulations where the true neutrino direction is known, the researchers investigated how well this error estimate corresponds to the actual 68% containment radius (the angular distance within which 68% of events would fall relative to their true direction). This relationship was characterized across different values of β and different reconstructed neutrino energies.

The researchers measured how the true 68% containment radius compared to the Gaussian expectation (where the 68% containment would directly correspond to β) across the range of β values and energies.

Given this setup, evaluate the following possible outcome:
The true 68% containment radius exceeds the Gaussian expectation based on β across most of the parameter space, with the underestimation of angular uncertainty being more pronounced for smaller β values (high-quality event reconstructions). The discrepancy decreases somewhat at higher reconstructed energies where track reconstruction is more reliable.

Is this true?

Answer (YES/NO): NO